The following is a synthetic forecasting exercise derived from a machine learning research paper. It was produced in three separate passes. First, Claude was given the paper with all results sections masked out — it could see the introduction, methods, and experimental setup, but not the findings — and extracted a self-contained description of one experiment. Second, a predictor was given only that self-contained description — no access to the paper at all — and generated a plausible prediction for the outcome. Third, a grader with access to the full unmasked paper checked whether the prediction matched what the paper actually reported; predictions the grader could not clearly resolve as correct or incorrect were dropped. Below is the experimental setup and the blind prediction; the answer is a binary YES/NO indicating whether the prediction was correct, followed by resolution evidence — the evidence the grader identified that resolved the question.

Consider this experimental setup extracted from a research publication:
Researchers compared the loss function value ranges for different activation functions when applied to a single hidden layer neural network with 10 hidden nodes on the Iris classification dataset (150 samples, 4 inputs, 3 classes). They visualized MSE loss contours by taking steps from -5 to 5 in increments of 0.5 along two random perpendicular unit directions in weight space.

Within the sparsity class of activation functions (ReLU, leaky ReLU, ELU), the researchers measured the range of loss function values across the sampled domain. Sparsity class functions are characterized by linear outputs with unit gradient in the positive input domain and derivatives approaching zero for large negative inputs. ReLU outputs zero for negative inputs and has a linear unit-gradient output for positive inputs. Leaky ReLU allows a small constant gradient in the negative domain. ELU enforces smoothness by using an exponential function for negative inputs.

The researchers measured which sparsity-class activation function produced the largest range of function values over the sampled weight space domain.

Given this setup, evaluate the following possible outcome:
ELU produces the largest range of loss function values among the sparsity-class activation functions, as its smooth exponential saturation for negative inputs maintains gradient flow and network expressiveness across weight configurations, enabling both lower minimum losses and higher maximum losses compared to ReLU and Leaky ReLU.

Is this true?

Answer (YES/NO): YES